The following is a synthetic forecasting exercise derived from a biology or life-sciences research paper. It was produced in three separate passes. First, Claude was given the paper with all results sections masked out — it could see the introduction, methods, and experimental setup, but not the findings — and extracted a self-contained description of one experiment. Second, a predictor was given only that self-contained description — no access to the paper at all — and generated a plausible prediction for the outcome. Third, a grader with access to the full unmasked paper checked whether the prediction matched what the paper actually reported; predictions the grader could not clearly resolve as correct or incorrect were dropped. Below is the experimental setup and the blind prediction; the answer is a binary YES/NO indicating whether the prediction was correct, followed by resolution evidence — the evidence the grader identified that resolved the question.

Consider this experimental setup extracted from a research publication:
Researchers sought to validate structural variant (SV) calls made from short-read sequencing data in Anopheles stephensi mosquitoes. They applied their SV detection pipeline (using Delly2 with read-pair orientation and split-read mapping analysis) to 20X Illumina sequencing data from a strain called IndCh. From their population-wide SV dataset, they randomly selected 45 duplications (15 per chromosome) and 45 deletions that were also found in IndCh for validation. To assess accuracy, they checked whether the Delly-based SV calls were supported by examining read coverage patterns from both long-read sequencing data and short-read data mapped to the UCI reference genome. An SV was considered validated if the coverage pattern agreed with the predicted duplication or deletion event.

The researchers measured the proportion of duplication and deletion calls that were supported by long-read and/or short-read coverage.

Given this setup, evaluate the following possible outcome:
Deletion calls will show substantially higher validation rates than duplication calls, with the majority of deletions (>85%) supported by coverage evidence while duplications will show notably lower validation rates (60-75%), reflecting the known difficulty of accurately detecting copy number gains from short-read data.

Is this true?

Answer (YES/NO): NO